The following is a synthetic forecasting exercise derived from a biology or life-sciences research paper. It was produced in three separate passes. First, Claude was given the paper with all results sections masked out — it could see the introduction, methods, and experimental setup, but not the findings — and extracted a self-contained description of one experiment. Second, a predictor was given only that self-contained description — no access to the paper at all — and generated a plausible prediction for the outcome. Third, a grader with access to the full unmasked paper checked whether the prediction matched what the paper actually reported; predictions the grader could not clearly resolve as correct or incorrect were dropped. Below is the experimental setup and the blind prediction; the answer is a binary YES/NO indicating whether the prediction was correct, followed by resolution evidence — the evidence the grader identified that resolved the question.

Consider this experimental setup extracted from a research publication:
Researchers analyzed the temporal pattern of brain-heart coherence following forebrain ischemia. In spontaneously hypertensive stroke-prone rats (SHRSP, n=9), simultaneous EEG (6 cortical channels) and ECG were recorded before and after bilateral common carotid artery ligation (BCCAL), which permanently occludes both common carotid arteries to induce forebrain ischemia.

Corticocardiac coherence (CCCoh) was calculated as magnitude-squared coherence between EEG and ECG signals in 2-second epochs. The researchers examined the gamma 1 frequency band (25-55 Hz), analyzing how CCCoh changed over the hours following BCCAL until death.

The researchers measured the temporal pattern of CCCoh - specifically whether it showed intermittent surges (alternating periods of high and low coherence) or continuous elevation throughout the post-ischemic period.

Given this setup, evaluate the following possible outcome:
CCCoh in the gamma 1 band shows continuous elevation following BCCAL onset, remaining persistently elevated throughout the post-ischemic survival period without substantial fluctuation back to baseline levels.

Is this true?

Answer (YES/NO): NO